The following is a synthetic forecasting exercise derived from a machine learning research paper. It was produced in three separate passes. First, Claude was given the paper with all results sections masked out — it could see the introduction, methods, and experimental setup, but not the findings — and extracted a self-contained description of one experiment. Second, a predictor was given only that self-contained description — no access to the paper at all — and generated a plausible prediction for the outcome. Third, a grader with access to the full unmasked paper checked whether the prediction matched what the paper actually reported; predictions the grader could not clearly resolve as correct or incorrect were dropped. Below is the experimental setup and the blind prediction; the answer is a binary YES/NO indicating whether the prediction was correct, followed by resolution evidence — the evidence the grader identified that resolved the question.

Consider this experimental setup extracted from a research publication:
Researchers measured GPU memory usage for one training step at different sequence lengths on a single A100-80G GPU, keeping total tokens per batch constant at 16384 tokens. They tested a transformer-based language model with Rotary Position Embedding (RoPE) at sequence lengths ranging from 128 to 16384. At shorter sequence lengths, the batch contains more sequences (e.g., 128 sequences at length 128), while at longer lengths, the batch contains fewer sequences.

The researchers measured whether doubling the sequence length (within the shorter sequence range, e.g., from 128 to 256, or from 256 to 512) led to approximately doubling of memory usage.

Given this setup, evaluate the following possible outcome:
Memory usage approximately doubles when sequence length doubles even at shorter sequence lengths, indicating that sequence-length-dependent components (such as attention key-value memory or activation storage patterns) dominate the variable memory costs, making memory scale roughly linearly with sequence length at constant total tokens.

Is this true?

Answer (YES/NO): NO